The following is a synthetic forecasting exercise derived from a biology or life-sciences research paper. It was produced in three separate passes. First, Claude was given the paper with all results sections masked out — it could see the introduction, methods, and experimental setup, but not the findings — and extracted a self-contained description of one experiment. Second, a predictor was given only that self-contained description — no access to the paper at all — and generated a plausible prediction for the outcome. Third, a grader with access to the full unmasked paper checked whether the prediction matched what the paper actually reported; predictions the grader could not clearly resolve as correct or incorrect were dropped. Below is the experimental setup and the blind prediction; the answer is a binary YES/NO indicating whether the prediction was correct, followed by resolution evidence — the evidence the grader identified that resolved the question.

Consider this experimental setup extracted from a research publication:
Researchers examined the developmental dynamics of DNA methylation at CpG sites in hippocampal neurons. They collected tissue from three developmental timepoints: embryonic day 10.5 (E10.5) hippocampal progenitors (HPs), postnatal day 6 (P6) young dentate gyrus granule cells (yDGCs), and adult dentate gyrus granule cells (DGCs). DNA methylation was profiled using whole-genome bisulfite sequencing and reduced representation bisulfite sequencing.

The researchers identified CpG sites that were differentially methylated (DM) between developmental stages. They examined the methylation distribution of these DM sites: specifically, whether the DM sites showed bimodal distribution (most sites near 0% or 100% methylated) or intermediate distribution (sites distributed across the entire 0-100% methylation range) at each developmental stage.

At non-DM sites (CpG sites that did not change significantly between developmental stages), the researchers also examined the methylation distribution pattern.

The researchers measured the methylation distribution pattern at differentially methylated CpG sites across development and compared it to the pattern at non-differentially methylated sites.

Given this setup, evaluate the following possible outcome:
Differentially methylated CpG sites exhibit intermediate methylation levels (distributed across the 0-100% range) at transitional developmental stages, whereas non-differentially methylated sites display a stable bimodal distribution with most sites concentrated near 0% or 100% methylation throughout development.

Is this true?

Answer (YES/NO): YES